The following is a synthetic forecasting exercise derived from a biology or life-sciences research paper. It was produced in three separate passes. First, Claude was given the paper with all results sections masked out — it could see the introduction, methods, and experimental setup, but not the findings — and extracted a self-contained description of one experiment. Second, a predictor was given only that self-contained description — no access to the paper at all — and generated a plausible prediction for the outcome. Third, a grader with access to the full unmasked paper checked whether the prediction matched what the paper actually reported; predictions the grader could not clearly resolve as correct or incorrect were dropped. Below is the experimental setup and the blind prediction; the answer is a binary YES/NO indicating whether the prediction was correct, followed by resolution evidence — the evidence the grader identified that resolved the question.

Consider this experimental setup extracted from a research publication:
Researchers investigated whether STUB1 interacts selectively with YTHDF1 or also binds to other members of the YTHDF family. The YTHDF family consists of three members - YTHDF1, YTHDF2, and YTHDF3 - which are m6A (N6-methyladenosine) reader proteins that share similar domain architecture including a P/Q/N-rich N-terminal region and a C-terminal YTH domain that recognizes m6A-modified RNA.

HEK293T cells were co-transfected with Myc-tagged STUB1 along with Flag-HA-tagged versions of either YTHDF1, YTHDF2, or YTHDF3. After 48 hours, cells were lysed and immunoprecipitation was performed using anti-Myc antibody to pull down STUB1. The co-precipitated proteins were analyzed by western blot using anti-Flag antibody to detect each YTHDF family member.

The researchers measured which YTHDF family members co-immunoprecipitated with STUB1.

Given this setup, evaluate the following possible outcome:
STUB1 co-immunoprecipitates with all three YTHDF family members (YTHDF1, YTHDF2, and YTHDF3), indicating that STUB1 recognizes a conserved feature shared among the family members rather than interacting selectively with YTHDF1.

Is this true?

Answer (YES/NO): NO